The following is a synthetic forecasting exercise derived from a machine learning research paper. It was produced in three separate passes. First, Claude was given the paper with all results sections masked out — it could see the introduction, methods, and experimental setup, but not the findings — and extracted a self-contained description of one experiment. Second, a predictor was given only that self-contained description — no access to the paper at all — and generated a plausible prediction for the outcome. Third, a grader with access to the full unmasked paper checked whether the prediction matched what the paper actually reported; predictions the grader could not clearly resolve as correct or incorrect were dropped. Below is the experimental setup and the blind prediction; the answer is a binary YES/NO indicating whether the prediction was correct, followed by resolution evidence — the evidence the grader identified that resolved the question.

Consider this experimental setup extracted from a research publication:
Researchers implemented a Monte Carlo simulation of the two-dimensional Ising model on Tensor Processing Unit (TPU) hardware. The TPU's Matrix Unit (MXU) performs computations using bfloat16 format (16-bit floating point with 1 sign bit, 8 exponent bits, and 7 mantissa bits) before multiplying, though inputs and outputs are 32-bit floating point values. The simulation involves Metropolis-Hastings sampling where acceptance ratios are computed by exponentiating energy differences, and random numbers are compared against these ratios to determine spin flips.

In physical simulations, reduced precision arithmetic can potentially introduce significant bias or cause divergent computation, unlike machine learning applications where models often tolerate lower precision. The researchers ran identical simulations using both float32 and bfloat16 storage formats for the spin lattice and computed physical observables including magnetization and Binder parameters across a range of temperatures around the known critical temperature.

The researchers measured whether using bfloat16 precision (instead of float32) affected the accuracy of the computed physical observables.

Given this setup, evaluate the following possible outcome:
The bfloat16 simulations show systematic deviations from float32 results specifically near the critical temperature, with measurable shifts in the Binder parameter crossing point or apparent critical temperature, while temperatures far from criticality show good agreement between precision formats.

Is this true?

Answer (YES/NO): NO